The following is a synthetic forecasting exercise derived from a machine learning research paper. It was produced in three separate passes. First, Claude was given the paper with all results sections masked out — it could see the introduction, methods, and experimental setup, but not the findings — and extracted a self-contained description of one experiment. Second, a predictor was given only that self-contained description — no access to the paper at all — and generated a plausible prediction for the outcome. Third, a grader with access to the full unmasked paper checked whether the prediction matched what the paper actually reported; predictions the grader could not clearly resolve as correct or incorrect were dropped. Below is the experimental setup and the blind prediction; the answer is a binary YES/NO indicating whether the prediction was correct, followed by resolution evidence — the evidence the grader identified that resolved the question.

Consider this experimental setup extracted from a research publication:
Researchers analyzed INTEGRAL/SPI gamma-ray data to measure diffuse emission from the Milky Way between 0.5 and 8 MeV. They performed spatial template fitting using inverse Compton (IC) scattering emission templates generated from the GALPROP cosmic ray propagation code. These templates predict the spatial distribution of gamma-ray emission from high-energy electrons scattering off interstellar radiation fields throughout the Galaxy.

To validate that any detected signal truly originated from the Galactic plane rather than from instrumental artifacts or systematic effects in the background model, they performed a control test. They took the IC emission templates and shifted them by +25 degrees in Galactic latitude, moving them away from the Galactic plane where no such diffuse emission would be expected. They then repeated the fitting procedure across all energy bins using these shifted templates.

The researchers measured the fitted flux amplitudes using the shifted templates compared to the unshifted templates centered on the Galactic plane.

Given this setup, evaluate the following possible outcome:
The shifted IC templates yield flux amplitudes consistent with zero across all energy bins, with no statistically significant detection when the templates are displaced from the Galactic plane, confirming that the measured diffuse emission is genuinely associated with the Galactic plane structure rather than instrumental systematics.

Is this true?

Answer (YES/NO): YES